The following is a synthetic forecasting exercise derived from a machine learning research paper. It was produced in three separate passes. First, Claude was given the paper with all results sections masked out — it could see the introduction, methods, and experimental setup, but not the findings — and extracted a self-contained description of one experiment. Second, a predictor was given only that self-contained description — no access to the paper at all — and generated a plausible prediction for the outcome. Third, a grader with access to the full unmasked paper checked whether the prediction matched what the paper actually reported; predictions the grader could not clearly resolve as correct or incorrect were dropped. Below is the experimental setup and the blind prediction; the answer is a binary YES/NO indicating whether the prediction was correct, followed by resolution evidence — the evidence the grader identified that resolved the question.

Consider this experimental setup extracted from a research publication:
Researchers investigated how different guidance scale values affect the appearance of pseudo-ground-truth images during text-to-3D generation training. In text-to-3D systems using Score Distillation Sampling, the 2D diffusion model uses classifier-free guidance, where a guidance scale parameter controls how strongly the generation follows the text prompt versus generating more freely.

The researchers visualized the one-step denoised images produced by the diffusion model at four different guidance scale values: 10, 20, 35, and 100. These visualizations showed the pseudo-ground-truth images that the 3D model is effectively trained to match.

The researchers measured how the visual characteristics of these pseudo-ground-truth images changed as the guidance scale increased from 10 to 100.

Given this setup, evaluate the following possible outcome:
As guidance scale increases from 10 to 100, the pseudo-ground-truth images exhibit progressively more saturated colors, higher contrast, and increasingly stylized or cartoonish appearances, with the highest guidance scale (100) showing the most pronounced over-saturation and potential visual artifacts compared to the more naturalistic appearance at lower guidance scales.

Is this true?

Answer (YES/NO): YES